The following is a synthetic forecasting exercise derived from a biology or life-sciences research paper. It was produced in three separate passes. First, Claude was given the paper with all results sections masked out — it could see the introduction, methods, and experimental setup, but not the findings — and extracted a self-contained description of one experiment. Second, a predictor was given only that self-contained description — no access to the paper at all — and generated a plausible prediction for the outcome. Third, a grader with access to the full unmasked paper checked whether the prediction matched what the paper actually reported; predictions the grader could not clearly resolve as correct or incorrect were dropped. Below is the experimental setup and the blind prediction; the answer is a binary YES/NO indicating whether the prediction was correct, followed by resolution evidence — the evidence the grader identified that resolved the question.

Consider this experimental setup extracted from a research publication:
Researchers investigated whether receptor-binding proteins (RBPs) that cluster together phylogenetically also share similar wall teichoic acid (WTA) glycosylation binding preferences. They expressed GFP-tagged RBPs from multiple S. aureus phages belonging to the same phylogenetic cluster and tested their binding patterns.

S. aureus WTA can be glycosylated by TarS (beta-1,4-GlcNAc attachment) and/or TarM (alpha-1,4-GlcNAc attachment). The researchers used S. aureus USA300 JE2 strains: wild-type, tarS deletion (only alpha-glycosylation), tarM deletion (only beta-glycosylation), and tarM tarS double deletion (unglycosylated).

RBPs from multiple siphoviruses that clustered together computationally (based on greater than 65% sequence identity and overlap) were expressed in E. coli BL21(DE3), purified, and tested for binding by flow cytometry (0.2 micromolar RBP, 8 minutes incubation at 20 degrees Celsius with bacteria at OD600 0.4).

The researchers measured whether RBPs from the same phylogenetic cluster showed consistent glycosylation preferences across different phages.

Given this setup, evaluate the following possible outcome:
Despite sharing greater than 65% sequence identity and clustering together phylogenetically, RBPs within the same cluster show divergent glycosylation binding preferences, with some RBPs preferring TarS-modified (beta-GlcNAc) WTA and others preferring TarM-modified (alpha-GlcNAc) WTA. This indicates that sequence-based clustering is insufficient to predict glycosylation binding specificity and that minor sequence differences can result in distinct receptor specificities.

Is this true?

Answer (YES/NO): NO